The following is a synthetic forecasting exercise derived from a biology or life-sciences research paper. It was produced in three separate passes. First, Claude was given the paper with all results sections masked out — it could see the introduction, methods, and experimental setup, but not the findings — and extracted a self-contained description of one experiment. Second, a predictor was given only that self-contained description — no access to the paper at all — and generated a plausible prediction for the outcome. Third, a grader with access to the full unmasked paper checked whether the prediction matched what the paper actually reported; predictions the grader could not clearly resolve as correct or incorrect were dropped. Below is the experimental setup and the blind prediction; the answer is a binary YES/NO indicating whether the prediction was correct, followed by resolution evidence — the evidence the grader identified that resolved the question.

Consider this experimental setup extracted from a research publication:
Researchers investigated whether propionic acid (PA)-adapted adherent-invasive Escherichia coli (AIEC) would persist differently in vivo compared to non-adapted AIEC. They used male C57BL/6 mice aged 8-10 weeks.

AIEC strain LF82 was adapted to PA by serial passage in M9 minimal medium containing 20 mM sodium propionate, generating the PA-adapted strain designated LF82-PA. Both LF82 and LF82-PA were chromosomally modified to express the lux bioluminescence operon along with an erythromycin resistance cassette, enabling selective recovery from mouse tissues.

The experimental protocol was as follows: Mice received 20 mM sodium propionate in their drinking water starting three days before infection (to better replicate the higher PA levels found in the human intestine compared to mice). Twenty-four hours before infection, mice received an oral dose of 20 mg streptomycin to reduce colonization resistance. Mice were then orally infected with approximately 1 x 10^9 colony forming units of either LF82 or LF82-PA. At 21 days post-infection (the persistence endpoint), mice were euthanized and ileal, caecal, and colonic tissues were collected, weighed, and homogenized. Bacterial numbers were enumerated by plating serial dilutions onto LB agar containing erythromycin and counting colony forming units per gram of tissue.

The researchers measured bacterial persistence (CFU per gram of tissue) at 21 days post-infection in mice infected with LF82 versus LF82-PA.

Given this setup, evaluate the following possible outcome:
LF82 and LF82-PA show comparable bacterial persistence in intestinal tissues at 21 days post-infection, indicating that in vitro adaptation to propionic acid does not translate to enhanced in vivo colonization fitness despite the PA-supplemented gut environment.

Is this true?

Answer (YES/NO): NO